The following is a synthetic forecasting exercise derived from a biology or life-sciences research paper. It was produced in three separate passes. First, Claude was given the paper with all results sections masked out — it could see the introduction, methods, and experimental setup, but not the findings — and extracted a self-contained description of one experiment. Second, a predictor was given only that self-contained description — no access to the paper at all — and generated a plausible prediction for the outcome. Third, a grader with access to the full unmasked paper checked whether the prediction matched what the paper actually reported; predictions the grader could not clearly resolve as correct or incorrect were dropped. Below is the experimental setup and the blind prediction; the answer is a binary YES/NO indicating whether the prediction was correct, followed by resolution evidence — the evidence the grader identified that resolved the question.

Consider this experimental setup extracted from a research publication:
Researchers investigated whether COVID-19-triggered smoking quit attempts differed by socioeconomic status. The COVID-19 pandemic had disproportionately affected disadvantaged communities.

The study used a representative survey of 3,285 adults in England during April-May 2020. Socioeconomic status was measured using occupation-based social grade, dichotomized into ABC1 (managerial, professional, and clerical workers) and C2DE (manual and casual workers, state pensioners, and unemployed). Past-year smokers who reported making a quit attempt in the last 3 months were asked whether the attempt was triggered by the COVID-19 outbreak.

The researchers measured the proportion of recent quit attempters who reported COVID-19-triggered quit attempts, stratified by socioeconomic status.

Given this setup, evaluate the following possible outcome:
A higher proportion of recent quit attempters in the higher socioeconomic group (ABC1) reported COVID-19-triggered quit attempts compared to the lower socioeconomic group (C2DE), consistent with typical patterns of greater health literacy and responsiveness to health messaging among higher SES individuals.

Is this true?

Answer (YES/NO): NO